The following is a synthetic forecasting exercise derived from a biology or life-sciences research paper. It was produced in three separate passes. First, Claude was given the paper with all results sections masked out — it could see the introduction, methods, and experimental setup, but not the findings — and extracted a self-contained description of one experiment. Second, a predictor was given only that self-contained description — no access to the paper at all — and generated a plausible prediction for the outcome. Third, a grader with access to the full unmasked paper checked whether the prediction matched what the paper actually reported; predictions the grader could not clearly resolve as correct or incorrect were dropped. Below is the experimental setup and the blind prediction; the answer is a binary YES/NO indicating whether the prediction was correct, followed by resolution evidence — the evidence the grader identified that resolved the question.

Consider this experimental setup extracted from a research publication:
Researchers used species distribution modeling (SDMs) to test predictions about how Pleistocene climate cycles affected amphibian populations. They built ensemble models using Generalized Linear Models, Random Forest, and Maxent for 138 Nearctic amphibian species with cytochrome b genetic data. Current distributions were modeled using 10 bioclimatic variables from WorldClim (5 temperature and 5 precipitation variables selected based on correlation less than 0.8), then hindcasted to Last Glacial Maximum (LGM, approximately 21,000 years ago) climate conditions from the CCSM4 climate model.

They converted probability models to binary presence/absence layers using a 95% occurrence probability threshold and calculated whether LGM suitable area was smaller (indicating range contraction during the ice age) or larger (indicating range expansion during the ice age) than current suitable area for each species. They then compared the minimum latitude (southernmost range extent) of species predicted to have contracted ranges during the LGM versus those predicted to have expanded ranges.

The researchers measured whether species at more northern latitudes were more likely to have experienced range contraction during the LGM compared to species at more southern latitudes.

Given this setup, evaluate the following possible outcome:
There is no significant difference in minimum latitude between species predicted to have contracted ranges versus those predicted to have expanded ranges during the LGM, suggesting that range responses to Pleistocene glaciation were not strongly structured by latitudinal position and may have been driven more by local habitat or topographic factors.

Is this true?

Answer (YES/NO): YES